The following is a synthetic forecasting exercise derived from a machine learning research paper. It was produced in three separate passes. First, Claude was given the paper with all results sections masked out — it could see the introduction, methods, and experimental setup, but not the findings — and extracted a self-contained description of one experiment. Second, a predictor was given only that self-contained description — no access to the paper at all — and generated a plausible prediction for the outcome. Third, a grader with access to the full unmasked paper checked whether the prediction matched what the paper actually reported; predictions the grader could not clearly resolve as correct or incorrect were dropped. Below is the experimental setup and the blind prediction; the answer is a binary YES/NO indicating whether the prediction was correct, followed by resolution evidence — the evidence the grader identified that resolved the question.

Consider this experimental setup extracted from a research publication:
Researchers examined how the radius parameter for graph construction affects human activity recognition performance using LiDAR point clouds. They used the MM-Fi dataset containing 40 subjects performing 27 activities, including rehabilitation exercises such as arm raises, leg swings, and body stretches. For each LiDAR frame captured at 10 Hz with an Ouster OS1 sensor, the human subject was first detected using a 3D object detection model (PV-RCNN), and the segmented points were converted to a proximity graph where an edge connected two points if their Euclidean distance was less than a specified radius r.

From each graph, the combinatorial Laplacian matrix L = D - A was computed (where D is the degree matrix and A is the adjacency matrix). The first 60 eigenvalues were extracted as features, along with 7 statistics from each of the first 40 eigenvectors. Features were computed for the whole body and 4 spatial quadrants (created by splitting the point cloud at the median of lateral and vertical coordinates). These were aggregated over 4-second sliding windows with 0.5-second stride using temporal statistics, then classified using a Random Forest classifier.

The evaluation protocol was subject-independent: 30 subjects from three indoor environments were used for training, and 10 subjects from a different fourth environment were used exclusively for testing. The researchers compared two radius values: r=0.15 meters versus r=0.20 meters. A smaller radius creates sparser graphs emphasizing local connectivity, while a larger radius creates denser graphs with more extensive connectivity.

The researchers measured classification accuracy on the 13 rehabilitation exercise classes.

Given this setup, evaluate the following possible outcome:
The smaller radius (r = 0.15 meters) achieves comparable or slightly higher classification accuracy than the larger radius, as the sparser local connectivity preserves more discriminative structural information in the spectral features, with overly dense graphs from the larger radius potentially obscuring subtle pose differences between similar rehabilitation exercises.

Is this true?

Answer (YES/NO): NO